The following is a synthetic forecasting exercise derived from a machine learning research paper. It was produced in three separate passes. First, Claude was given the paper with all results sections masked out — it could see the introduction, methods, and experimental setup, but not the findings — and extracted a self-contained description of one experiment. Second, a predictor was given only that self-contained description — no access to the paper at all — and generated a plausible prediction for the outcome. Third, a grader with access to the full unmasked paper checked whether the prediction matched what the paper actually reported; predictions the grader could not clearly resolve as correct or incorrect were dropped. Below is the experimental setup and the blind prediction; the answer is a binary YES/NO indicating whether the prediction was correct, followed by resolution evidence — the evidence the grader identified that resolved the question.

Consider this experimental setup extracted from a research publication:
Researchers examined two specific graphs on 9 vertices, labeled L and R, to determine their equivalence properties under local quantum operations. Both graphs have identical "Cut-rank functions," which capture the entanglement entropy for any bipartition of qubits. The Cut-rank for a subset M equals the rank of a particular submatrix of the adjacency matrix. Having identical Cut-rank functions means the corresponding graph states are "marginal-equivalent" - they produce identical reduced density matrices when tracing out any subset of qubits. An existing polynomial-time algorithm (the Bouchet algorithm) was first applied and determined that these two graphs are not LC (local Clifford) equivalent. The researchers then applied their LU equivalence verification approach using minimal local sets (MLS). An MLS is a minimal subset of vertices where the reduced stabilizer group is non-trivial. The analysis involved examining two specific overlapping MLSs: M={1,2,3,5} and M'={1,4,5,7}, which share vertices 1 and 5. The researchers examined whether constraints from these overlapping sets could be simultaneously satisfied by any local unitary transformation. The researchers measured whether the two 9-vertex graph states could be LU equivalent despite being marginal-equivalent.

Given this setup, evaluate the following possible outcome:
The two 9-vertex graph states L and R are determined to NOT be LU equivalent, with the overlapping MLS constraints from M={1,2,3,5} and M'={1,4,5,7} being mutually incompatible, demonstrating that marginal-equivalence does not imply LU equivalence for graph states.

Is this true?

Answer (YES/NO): YES